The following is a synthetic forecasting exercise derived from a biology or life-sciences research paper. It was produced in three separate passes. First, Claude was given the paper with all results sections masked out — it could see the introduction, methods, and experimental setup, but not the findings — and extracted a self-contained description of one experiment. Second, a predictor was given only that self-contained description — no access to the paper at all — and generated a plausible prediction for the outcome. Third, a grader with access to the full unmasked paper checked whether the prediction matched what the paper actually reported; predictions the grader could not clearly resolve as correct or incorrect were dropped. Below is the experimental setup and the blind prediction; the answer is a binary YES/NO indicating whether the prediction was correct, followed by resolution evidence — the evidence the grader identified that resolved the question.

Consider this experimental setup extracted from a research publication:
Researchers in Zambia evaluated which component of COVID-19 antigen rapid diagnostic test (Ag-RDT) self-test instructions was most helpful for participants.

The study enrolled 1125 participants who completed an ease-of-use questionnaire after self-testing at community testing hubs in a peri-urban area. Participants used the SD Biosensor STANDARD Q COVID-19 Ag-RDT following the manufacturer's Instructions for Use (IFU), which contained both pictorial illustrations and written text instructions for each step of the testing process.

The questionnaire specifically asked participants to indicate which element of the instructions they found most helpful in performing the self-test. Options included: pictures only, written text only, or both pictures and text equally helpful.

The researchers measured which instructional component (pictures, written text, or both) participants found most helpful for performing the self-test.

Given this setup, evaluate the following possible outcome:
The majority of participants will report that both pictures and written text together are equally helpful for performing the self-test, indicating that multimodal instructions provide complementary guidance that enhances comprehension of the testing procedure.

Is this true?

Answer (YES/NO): NO